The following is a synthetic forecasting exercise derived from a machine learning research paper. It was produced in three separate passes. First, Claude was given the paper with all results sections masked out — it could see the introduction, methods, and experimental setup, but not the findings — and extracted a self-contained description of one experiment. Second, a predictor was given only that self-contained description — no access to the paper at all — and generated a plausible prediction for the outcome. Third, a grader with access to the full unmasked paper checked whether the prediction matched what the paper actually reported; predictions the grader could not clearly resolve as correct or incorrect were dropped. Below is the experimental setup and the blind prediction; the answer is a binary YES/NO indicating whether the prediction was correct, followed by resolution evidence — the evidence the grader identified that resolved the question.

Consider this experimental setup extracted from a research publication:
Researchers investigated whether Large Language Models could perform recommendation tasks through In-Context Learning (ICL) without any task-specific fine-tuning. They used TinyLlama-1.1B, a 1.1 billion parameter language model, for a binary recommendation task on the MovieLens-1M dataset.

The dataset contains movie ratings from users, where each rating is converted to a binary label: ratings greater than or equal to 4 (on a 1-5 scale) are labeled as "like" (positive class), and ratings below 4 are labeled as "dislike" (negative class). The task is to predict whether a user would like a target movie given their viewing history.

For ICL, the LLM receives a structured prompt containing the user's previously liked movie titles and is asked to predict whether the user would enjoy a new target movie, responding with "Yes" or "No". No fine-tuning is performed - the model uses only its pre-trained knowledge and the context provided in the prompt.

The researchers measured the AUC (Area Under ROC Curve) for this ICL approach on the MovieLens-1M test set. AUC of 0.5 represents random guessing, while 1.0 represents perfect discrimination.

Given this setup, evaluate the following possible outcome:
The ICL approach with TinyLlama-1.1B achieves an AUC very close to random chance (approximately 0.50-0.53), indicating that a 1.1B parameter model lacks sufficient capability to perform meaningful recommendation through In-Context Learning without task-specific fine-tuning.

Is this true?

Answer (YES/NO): YES